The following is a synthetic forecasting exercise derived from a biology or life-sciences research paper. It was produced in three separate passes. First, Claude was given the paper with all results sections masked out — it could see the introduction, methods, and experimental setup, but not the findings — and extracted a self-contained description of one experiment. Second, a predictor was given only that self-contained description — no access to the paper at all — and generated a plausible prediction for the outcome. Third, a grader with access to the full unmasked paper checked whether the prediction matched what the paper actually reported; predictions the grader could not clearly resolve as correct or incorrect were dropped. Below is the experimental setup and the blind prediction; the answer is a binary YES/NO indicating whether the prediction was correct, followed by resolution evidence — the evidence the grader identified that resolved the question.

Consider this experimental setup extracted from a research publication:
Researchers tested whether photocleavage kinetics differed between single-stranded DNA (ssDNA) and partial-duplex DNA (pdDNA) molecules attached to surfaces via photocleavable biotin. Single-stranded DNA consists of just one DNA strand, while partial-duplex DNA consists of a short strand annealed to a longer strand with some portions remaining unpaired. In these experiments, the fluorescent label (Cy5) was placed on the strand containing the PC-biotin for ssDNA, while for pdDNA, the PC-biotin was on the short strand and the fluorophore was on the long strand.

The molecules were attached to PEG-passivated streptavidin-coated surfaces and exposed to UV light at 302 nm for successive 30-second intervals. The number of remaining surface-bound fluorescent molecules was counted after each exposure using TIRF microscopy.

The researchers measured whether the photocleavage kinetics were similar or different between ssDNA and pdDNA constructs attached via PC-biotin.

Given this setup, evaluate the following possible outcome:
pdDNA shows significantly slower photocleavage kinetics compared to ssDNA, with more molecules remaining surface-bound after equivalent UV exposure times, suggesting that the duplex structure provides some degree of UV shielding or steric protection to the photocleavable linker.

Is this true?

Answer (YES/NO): NO